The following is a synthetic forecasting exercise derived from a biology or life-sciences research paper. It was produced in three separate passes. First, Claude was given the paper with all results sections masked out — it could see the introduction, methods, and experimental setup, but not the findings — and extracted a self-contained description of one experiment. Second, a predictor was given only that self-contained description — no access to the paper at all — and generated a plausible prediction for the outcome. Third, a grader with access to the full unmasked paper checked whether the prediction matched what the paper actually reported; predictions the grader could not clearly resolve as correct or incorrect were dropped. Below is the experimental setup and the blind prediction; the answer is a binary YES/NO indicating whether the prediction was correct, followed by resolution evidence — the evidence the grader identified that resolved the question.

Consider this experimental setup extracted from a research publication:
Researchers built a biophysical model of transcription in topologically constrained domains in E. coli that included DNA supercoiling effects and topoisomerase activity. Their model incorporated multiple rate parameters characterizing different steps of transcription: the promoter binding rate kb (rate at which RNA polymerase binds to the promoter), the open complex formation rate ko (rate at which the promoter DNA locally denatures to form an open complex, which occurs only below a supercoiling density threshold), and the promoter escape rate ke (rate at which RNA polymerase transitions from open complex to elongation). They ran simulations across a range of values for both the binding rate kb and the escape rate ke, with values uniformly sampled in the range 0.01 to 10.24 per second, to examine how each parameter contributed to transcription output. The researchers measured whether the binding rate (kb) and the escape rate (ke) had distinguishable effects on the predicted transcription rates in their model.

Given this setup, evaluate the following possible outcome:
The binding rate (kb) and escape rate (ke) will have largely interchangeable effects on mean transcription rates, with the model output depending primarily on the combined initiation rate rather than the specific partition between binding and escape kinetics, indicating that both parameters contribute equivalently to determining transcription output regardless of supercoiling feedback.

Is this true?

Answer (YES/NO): YES